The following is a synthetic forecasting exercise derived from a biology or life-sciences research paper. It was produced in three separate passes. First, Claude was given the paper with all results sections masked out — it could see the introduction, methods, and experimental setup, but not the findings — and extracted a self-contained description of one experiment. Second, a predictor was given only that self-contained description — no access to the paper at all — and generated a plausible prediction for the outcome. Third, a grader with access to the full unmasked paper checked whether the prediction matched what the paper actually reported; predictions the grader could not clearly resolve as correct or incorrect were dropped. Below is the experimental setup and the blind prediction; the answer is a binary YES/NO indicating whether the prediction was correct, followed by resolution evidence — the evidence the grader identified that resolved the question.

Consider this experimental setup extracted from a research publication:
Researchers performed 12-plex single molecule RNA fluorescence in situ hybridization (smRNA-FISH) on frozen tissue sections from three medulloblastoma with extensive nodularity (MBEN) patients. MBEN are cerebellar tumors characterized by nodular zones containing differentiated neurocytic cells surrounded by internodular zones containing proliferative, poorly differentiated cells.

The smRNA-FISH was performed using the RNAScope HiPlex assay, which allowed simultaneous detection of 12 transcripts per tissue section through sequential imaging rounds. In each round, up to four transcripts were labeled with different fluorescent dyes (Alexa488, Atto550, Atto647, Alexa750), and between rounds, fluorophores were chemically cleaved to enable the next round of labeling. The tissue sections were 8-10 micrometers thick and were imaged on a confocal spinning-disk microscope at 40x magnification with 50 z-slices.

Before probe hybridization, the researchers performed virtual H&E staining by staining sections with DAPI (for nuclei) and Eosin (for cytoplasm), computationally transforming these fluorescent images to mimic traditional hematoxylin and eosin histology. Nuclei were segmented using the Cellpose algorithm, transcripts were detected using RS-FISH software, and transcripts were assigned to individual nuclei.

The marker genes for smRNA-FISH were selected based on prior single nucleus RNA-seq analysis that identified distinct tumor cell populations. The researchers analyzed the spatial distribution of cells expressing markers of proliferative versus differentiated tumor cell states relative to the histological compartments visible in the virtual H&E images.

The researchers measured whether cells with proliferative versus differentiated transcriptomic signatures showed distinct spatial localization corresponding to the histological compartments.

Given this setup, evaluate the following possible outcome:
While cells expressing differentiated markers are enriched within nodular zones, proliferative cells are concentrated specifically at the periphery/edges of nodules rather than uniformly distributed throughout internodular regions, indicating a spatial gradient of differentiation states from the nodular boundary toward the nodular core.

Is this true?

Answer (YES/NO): NO